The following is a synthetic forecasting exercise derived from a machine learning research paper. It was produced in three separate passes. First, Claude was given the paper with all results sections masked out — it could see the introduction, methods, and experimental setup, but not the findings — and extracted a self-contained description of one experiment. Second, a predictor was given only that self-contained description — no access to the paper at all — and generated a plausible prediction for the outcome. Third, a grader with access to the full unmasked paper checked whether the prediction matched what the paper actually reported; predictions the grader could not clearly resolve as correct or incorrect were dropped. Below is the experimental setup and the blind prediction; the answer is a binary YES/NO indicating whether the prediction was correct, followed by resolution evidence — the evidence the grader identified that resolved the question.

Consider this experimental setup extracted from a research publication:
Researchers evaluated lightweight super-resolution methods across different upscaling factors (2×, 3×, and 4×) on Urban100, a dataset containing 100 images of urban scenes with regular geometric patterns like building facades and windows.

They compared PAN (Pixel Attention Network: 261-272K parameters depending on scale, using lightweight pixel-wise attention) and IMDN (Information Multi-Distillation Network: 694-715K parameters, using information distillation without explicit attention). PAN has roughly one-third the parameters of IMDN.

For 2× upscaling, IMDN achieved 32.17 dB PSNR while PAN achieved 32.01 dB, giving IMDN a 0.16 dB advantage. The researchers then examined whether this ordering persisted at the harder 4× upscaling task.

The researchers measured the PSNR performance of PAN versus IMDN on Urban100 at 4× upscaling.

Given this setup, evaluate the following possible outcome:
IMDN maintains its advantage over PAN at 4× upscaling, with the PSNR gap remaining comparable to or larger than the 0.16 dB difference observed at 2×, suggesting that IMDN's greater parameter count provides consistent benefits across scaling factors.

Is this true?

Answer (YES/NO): NO